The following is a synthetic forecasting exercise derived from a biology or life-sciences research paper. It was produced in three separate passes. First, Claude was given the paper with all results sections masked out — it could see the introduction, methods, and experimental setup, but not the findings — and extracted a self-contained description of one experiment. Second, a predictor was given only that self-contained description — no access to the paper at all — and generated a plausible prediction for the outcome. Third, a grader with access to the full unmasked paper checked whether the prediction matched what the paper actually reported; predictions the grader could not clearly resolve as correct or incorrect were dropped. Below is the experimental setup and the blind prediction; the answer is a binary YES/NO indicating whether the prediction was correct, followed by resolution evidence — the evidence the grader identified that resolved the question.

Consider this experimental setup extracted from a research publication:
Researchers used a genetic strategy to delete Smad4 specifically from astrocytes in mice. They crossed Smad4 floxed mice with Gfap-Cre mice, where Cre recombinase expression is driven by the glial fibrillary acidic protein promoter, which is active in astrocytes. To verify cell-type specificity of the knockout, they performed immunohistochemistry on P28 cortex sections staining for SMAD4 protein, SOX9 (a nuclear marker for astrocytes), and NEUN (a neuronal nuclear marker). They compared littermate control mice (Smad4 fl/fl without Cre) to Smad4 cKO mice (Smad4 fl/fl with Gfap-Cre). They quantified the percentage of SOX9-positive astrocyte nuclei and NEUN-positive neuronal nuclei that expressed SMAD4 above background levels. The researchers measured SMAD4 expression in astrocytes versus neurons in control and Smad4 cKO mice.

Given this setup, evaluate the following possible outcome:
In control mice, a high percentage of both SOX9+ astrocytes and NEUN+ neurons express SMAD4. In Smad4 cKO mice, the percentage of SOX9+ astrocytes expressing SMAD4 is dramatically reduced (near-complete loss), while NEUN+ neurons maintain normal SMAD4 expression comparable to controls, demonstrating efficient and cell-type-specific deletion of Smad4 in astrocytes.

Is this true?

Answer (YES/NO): NO